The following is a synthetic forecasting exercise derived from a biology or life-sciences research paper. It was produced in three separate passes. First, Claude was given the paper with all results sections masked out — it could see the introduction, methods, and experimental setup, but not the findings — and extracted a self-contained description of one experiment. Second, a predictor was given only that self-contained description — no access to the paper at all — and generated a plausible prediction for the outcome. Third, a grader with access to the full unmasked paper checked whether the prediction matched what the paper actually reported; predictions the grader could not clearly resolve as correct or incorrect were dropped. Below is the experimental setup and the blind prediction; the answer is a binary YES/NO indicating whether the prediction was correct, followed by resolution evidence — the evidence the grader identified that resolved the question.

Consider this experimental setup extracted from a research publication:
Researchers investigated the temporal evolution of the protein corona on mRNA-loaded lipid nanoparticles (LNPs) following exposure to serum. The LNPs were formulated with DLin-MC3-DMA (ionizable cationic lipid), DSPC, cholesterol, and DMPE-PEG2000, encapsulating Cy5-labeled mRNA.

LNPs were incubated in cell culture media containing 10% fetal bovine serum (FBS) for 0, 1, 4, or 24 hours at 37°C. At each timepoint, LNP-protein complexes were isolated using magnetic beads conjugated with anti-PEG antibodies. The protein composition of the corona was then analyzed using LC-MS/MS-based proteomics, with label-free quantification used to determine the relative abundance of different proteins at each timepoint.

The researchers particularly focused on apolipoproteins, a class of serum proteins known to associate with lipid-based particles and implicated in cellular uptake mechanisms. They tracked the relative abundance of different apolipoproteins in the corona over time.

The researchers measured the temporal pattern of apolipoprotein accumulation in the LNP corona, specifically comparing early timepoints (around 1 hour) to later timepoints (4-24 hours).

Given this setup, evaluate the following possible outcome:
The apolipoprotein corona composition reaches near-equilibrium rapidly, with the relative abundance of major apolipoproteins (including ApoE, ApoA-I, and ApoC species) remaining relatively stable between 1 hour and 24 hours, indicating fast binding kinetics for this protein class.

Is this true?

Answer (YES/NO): NO